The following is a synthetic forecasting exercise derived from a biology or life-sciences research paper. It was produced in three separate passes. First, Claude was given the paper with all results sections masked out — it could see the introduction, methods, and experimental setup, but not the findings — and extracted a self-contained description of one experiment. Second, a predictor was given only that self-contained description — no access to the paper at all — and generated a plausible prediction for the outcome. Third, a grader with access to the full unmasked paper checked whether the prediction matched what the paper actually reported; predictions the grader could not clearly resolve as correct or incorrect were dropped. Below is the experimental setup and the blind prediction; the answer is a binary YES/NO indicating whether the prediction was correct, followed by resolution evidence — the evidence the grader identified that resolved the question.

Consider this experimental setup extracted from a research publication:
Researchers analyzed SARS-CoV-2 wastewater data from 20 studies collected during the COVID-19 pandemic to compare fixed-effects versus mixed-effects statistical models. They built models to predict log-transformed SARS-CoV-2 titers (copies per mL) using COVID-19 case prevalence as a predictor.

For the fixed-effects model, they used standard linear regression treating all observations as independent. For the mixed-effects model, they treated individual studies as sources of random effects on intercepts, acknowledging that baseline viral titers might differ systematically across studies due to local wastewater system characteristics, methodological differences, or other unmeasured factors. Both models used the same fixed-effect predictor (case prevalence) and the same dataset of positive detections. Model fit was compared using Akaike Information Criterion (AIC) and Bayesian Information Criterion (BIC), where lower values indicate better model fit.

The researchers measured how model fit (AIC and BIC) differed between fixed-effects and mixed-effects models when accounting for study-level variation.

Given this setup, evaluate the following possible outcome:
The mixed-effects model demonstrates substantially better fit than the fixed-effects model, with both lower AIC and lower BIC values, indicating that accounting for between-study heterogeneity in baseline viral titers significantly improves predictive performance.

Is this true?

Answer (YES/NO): YES